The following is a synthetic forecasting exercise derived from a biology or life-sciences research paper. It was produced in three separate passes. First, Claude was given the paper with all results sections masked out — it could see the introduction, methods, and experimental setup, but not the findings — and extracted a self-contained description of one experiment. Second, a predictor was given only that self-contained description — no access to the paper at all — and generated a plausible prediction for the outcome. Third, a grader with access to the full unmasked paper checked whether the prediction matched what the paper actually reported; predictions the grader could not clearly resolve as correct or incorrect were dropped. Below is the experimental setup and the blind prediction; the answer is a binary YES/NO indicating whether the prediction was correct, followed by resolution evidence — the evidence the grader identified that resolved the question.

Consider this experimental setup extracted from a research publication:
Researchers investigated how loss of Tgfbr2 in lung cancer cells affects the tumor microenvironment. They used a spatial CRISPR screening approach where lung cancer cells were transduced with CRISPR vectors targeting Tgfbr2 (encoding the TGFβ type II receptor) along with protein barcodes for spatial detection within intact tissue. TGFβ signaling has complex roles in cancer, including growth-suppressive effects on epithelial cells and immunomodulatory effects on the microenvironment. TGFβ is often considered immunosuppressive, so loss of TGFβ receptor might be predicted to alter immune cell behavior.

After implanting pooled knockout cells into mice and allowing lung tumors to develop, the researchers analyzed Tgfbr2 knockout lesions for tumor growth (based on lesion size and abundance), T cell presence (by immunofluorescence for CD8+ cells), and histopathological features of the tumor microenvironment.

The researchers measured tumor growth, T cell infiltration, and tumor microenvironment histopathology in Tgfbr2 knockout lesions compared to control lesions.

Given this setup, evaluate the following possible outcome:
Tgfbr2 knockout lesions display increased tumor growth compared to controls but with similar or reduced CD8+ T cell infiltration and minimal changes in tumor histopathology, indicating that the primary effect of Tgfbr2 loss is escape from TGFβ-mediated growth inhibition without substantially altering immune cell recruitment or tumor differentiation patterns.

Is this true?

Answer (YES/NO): NO